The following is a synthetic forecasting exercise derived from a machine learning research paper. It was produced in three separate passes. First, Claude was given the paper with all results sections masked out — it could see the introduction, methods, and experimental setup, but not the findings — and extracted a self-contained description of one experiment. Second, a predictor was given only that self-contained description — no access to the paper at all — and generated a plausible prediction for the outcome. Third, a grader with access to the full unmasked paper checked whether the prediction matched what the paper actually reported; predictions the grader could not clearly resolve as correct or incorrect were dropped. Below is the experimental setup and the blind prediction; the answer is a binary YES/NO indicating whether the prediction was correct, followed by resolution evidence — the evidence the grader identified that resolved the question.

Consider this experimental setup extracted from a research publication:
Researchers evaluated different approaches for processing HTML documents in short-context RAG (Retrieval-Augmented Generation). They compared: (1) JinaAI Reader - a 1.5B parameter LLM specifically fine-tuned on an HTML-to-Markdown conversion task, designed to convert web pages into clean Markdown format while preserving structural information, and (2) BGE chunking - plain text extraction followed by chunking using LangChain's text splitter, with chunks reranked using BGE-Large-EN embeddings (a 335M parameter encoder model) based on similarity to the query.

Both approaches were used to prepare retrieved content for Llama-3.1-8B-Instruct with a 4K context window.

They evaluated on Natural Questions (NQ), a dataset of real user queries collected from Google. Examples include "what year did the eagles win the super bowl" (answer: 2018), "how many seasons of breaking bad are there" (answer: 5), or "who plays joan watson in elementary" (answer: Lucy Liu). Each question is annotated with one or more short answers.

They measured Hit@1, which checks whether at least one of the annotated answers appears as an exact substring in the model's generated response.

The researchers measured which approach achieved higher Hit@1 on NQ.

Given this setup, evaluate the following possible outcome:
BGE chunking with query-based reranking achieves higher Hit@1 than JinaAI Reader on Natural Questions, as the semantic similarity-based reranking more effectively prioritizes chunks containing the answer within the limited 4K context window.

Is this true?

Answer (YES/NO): YES